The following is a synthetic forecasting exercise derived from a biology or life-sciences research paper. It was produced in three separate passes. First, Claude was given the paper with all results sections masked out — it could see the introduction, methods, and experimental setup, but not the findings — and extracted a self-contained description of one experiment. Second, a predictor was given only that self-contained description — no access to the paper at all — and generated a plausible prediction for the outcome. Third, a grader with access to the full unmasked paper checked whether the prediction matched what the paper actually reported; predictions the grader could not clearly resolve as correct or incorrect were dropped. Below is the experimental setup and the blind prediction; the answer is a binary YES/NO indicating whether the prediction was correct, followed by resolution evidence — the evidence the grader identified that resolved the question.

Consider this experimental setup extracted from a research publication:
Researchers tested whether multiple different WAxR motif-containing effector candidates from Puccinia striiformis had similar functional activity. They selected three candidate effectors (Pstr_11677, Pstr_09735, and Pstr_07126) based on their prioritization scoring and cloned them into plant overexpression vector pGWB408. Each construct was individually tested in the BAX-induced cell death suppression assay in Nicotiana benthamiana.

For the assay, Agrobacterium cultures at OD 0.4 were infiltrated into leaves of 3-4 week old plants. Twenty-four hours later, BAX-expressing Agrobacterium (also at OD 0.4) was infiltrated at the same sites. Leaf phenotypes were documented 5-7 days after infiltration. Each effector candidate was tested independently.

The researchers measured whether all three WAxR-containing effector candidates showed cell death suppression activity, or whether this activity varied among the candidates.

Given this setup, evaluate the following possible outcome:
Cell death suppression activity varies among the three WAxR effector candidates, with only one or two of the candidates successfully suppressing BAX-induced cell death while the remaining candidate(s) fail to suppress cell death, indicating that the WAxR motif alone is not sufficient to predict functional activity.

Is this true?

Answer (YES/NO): NO